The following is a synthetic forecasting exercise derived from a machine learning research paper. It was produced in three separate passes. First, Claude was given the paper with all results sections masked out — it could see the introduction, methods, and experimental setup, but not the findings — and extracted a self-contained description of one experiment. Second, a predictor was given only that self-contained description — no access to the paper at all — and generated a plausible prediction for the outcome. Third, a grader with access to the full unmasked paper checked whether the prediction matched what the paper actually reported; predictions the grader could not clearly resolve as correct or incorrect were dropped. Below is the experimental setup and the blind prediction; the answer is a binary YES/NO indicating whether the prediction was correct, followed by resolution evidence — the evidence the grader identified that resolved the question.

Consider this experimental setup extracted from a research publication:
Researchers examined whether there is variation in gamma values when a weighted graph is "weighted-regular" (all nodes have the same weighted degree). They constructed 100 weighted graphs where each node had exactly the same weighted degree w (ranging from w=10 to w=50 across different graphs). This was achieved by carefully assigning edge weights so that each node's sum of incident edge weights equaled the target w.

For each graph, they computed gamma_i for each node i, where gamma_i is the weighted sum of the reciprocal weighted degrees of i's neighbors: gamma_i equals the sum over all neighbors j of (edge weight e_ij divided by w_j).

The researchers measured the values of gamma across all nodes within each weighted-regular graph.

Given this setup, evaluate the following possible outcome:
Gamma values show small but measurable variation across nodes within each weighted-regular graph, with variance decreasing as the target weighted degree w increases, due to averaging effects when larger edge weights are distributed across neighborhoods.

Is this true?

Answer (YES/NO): NO